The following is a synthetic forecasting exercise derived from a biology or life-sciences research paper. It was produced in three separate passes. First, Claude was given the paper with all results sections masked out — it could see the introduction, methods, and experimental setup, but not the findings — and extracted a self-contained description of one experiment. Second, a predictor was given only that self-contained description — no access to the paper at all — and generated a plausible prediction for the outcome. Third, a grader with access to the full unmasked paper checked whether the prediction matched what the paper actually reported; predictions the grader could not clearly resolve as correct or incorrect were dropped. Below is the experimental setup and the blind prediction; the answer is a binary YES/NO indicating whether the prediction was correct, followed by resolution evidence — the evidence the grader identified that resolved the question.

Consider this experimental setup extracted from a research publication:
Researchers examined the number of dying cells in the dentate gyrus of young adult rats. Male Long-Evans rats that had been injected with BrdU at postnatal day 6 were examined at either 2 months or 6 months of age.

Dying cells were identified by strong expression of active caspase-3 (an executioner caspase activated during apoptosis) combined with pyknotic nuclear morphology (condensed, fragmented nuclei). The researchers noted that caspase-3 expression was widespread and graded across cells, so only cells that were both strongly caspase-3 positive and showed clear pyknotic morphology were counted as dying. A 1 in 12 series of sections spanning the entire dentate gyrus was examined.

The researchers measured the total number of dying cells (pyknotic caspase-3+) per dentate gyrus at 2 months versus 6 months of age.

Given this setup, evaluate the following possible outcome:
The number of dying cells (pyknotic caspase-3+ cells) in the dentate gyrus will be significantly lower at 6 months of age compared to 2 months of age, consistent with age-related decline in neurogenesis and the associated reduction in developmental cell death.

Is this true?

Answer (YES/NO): YES